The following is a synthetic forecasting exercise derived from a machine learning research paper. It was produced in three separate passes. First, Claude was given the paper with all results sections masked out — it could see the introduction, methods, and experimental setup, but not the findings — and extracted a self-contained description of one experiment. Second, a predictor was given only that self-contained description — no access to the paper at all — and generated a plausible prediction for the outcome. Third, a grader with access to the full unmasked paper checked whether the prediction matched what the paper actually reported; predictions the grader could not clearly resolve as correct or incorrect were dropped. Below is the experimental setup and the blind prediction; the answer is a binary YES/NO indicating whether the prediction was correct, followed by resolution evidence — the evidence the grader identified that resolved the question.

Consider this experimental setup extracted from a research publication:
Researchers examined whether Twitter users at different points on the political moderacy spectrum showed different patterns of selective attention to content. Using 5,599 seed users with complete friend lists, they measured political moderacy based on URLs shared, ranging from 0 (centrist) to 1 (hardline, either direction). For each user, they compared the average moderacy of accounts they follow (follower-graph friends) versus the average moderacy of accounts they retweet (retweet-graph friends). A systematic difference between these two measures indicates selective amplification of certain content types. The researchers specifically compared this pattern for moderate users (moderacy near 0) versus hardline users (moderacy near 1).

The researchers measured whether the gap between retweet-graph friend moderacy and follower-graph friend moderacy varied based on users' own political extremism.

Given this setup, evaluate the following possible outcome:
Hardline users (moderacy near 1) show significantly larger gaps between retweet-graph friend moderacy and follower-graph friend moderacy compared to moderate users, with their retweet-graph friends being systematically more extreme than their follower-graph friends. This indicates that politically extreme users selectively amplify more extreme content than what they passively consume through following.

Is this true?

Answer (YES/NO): YES